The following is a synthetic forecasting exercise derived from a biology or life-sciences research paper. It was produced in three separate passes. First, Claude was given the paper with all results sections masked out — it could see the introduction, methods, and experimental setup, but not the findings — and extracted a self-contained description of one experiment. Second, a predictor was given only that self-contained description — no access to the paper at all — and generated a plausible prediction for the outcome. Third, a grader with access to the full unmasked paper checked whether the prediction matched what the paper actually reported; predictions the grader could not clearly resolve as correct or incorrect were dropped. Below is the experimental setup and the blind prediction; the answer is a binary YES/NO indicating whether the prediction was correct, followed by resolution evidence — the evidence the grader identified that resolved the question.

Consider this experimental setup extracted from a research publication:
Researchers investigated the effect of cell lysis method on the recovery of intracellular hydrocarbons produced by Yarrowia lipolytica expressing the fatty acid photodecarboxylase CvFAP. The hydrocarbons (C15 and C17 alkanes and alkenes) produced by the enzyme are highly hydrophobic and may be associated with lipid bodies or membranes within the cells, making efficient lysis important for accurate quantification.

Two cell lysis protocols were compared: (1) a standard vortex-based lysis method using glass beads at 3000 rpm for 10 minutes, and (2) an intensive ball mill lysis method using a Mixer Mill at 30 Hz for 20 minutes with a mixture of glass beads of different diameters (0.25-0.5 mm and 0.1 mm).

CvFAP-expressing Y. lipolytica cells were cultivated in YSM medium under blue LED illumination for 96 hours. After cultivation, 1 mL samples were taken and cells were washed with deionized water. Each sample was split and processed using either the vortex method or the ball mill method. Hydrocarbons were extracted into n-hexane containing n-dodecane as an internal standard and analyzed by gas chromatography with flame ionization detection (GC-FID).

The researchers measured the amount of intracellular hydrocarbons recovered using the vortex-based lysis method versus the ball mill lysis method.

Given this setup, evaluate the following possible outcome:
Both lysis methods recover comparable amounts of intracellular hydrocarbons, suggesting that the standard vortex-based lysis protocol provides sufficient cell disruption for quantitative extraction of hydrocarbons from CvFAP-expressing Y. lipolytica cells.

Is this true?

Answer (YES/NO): NO